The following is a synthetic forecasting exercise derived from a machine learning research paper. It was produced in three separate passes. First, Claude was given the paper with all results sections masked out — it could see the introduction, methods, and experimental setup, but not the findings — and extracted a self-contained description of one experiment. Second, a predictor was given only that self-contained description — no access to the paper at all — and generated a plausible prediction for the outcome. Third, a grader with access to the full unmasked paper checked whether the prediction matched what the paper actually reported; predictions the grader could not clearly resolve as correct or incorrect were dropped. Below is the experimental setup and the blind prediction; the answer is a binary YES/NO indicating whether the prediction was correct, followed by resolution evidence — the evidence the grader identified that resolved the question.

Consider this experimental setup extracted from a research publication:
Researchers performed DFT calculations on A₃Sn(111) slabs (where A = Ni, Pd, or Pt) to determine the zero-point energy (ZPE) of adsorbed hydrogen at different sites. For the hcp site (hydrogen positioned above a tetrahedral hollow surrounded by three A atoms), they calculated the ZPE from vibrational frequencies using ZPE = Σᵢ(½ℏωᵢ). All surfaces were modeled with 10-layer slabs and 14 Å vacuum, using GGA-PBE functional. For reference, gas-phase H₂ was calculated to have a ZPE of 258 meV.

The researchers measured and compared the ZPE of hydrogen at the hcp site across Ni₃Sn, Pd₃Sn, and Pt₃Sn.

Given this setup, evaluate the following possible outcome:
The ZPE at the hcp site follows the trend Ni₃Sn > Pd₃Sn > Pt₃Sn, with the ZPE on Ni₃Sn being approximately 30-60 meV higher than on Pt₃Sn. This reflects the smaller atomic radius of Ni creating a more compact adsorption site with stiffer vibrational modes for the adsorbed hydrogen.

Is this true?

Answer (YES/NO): YES